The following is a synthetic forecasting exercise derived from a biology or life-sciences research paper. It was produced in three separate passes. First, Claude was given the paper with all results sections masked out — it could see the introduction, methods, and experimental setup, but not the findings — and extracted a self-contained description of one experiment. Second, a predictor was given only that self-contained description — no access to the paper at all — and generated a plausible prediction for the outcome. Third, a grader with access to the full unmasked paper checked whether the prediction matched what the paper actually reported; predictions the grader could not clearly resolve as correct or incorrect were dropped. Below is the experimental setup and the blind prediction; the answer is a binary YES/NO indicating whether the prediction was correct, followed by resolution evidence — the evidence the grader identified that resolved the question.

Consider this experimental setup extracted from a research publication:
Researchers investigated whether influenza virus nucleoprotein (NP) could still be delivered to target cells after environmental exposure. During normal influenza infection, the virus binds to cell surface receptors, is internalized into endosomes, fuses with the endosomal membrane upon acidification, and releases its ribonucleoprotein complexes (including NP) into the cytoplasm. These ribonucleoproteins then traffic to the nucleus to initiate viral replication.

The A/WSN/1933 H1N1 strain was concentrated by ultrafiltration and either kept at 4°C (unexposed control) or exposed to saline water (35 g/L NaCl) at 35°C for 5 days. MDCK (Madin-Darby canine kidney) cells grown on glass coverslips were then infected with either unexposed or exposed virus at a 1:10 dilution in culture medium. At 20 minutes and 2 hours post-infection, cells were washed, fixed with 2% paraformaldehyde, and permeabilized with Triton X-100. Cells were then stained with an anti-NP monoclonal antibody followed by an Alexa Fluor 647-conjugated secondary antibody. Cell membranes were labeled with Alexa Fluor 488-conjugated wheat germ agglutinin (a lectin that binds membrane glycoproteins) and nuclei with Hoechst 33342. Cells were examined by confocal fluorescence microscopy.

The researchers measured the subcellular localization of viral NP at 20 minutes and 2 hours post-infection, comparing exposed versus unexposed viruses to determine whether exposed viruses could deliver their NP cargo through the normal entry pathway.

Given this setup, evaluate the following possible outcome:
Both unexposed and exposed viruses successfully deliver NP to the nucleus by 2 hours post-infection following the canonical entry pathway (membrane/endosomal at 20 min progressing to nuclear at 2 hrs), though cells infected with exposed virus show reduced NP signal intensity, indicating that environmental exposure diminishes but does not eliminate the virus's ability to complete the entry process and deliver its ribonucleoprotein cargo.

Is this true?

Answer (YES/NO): NO